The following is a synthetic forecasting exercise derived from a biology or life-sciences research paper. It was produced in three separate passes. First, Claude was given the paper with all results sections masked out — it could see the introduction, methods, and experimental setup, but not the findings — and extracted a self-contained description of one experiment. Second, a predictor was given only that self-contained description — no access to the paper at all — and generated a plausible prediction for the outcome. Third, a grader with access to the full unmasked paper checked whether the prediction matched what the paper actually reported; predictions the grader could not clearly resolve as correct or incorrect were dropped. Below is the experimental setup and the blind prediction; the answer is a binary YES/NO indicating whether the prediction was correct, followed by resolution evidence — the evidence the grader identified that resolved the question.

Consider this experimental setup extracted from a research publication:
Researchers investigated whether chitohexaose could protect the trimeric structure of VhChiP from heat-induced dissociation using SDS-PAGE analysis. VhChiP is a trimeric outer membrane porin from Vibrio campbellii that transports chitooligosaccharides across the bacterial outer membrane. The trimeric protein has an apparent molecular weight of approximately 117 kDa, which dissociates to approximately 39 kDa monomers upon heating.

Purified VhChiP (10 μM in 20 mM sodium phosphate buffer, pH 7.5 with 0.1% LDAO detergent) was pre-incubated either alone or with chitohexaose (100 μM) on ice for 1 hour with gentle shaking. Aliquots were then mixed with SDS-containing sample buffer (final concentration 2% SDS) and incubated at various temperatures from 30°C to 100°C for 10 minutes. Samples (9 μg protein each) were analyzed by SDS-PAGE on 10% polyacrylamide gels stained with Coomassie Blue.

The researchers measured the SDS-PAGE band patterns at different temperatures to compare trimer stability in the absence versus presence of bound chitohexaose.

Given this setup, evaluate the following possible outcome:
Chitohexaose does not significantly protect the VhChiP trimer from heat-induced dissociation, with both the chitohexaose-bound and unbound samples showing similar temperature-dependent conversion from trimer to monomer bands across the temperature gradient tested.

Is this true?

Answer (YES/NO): NO